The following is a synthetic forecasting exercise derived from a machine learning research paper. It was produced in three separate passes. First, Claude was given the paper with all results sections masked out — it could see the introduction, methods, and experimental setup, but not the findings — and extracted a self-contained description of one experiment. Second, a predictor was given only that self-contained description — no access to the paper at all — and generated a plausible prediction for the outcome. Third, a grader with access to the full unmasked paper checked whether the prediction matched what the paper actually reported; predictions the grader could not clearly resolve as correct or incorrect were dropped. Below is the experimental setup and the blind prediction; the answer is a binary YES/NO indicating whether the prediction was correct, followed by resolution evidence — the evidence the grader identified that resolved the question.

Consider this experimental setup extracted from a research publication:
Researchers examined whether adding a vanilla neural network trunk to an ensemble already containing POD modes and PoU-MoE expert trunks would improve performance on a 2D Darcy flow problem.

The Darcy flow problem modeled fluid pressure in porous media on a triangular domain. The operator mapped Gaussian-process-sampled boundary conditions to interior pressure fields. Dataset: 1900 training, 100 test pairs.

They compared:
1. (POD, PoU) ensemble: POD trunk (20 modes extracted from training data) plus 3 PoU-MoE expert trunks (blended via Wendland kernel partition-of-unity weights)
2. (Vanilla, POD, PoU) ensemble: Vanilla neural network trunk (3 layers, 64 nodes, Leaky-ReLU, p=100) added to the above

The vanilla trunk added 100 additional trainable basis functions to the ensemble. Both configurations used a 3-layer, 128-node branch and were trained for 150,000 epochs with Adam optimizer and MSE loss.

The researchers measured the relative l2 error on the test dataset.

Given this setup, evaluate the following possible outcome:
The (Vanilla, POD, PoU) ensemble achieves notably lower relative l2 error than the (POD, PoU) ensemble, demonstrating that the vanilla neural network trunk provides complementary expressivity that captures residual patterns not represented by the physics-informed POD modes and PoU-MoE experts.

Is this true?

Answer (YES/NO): YES